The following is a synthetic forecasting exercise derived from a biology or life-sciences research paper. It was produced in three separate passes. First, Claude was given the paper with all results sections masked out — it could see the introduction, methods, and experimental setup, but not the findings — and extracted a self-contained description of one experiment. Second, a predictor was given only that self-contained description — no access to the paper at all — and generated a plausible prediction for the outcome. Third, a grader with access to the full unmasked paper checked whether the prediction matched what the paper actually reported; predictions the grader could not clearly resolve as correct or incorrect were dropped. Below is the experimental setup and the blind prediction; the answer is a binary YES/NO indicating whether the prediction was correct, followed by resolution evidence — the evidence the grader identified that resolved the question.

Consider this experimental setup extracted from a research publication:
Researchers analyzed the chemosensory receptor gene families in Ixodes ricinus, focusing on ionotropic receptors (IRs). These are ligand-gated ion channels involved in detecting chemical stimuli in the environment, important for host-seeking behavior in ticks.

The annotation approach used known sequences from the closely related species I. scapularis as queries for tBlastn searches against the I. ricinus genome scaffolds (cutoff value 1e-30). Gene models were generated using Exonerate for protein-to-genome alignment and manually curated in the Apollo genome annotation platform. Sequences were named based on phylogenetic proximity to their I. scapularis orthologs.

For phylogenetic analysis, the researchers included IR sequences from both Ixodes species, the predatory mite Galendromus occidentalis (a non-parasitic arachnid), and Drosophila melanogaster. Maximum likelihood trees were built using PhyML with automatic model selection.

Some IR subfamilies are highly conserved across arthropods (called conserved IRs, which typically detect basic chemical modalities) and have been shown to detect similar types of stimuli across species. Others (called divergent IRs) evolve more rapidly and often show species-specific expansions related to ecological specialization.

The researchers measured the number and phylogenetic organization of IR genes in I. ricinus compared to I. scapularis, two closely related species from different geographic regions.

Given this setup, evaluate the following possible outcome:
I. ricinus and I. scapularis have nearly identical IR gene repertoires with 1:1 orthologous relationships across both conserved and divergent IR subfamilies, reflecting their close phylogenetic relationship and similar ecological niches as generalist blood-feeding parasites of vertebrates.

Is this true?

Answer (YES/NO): NO